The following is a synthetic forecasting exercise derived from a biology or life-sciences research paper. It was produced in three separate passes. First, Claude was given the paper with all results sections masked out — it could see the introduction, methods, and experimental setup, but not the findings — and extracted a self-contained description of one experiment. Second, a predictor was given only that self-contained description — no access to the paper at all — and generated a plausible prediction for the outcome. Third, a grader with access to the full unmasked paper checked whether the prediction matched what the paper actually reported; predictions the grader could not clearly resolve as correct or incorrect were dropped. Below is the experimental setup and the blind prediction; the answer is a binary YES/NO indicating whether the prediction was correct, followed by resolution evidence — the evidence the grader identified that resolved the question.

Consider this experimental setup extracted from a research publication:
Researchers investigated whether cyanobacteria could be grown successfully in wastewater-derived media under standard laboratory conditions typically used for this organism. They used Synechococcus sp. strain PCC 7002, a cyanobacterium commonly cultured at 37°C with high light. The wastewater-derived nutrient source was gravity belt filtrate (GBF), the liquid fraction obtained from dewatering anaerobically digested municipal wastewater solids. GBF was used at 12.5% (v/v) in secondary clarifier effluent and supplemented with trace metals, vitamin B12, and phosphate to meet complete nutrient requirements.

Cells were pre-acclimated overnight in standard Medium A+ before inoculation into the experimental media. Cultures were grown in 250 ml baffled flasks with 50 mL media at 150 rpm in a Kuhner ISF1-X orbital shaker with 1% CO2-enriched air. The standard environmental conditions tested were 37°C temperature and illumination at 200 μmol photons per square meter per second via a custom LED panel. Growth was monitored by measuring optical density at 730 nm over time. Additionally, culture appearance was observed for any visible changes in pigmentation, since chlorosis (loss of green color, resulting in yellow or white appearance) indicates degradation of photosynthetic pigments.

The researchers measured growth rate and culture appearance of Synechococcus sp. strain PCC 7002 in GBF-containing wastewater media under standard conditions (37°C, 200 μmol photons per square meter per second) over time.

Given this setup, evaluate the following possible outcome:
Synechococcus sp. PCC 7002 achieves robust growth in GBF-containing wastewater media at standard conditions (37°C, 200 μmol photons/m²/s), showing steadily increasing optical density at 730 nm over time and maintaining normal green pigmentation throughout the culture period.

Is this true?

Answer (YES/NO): NO